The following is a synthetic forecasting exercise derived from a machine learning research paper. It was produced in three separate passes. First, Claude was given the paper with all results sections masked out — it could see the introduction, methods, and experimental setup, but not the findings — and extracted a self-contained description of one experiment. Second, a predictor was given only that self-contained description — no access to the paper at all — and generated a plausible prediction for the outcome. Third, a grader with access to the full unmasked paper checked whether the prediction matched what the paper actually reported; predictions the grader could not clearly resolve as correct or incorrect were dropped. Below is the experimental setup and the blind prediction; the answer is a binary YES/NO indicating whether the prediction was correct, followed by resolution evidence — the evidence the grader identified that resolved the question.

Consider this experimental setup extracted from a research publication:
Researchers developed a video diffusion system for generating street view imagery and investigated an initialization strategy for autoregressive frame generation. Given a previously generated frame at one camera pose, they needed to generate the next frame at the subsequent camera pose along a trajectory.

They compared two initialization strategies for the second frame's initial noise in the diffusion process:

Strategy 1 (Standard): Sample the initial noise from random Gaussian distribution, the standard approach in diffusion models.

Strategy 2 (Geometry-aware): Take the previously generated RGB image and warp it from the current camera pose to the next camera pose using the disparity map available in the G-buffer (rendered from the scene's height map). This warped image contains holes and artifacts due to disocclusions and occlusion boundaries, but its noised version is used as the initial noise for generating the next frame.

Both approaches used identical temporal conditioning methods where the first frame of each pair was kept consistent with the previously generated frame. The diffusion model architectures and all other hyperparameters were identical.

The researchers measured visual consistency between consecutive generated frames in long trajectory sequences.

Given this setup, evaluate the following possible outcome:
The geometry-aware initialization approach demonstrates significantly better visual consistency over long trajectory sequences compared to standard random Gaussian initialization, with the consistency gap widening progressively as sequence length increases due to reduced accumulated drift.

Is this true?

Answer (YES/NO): NO